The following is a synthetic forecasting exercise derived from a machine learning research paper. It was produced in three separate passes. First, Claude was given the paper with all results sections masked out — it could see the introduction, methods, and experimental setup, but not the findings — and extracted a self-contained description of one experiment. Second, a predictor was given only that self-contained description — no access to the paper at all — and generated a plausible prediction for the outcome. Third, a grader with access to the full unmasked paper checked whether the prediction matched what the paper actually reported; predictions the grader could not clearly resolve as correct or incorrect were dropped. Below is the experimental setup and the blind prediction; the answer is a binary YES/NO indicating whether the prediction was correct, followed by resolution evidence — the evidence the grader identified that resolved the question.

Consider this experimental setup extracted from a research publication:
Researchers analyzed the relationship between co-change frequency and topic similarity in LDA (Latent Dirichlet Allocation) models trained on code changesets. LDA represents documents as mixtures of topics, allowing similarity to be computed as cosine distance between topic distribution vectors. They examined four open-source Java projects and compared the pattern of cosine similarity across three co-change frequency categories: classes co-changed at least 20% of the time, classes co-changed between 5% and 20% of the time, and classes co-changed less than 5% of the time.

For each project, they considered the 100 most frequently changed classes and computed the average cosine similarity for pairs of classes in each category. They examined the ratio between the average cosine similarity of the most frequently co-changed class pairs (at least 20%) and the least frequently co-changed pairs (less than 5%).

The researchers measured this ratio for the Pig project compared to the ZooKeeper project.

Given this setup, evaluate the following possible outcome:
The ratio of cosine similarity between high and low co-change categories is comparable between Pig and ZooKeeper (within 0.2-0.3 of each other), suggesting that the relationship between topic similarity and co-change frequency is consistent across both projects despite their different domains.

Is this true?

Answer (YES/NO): NO